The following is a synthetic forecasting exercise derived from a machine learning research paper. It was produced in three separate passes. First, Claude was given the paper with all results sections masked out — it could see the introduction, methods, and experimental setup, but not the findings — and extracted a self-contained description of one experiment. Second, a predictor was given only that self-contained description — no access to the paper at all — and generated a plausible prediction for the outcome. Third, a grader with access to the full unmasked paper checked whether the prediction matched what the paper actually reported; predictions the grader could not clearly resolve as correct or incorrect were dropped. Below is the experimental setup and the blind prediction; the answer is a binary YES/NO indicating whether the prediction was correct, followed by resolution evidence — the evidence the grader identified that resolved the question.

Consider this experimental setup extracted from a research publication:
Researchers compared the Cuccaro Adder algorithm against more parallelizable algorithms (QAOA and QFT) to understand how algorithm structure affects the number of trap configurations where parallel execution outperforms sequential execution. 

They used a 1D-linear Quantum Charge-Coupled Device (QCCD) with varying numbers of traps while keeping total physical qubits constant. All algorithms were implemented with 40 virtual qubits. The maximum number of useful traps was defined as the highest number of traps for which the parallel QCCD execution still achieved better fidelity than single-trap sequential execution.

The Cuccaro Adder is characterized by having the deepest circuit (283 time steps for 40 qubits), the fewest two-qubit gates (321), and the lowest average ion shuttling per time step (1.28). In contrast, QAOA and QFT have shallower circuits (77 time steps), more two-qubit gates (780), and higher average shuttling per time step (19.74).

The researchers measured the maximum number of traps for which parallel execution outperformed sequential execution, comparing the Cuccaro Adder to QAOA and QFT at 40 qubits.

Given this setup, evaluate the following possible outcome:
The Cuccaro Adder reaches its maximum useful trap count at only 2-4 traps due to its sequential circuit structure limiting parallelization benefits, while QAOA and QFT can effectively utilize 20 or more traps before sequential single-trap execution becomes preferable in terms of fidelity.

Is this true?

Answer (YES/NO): NO